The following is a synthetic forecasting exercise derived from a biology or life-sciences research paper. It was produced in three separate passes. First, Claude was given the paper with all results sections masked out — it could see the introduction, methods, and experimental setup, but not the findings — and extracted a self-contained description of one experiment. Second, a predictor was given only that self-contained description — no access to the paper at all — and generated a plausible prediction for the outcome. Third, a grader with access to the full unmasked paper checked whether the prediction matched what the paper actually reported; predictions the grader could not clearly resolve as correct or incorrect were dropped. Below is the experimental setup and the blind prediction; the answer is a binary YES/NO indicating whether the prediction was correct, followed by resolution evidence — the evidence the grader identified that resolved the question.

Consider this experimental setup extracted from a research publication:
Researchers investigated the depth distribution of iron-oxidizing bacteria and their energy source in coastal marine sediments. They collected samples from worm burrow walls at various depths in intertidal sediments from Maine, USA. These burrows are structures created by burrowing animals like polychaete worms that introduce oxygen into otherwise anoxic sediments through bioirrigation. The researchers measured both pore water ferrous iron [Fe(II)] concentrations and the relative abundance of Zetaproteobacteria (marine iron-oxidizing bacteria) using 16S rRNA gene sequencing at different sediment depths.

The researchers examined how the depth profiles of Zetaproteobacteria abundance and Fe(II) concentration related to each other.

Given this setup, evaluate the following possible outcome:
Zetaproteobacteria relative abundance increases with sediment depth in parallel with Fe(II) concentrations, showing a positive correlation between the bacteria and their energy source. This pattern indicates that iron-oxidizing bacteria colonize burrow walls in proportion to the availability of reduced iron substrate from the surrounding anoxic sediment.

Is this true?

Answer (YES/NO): NO